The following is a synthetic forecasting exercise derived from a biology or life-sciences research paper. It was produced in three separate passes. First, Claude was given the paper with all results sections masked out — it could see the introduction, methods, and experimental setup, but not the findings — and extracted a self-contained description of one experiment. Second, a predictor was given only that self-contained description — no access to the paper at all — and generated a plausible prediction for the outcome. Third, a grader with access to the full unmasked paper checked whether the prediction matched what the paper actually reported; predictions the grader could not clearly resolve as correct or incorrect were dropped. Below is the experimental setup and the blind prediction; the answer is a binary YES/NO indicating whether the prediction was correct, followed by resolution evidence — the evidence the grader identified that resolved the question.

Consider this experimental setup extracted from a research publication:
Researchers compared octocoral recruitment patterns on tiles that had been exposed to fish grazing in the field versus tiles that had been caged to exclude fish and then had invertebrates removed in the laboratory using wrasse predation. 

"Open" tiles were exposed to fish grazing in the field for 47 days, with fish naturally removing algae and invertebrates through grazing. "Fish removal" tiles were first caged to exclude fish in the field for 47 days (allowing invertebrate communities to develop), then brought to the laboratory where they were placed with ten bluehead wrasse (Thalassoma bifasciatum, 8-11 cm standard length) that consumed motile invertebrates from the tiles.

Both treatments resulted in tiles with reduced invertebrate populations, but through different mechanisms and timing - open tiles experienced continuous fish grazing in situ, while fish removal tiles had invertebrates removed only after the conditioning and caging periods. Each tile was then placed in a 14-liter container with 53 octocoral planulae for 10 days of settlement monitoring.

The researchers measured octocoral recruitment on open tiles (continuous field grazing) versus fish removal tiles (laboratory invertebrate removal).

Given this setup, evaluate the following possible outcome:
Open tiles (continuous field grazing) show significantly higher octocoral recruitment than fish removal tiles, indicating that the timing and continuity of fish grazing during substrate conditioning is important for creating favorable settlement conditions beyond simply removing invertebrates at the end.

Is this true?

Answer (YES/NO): NO